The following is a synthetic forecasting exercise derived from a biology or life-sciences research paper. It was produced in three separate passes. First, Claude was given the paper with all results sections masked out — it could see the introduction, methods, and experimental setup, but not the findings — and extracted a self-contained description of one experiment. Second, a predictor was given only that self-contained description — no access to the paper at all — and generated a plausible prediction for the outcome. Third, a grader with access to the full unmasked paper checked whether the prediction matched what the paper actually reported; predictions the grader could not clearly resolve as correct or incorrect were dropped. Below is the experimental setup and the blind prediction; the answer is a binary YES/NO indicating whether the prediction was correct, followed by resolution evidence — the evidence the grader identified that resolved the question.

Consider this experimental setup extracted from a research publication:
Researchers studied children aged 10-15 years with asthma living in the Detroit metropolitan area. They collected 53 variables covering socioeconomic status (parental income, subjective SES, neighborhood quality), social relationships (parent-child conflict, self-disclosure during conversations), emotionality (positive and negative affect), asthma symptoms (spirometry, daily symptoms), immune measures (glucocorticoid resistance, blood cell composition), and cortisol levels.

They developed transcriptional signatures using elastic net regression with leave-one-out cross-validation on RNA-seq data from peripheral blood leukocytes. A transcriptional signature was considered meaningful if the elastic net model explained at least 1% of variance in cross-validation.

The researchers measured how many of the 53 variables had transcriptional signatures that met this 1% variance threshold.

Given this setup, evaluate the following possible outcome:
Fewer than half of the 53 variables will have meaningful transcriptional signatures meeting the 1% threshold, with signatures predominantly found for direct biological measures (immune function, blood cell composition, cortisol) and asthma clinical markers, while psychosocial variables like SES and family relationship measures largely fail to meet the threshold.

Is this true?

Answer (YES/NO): NO